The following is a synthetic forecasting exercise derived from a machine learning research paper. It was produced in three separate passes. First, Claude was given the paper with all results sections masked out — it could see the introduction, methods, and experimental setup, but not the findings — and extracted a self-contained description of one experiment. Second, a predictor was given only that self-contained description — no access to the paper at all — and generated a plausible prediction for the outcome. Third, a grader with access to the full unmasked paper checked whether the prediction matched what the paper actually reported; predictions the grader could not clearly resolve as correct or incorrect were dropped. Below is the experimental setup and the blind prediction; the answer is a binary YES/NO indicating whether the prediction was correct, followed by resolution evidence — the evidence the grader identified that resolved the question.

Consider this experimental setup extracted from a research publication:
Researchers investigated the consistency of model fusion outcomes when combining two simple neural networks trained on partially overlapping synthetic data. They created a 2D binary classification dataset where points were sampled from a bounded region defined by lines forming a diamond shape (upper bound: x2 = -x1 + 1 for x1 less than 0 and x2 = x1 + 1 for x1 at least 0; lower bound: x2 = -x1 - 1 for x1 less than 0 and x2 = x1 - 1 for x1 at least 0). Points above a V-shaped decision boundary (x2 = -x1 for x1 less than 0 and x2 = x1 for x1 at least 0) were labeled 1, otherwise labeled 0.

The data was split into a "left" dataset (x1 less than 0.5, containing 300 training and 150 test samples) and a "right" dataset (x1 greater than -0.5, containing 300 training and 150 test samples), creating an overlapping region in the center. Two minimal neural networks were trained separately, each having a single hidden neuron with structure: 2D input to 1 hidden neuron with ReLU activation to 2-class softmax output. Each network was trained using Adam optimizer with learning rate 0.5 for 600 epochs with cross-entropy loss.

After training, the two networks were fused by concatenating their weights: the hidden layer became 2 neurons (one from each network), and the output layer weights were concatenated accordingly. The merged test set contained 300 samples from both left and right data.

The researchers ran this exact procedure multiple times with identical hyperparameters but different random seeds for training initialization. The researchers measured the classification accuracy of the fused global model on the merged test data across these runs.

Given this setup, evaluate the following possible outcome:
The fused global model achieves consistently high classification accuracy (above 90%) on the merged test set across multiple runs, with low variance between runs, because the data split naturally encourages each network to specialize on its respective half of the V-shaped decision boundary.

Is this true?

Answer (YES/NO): NO